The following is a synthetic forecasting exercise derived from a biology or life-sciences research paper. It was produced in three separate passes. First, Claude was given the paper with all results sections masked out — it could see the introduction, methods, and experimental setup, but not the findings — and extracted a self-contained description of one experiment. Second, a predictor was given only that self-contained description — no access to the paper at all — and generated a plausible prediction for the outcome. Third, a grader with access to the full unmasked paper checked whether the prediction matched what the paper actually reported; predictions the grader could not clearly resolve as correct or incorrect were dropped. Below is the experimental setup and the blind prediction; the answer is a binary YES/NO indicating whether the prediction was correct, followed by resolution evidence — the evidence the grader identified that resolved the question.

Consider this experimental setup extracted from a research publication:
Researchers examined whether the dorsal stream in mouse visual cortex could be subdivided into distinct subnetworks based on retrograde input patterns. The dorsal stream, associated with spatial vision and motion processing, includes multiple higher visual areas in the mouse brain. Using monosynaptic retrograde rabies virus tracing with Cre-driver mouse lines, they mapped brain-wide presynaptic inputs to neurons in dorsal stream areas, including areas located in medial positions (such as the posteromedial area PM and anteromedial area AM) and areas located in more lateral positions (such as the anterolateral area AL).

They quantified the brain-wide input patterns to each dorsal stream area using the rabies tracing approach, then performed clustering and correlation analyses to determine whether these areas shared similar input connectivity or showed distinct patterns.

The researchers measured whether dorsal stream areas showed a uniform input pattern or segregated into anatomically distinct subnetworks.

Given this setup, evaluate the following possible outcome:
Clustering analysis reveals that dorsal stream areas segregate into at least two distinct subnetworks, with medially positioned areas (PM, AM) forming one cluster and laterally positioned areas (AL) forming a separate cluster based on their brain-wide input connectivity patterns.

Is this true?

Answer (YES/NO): YES